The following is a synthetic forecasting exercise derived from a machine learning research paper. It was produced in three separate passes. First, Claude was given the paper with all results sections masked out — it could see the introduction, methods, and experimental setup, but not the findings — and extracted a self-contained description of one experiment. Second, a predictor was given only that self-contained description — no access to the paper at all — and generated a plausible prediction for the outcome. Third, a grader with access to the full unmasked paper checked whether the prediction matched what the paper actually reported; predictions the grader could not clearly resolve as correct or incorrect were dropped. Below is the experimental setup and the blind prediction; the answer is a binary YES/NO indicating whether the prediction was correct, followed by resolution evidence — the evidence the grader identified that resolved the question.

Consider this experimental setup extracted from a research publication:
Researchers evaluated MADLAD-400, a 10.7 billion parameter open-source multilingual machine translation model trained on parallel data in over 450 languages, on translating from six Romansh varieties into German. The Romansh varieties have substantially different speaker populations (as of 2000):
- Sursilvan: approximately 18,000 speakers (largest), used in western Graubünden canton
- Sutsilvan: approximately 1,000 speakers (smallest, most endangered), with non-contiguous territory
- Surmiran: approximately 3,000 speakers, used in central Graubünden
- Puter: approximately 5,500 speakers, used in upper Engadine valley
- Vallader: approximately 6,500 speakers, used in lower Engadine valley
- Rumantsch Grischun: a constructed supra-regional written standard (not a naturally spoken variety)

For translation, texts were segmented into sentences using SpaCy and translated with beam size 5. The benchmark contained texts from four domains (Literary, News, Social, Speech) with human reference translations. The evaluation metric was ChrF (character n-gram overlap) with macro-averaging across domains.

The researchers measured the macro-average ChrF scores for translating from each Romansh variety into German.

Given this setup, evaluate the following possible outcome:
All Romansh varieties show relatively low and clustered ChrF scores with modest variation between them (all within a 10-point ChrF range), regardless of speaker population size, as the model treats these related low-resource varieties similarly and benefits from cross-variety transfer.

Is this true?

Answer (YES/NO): NO